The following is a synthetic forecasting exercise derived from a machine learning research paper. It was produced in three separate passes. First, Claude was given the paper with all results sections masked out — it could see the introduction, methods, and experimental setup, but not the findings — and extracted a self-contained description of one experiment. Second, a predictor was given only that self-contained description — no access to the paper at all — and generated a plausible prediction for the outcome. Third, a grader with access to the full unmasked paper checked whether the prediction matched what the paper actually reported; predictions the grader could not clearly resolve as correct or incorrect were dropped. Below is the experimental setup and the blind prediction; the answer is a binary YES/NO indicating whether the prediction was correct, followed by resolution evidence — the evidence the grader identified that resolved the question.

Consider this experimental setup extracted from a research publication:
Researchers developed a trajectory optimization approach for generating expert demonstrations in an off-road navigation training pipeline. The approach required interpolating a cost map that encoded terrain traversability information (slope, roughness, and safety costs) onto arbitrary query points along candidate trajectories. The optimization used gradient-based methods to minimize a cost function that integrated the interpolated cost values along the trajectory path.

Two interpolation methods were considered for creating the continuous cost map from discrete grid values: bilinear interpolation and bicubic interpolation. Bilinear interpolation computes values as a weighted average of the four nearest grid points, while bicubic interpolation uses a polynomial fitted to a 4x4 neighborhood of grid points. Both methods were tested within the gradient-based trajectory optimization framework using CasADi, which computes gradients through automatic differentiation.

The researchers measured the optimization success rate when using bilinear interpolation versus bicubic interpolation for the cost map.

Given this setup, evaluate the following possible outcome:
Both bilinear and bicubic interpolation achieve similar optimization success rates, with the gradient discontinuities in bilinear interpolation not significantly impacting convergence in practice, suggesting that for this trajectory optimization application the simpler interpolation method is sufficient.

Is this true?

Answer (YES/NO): NO